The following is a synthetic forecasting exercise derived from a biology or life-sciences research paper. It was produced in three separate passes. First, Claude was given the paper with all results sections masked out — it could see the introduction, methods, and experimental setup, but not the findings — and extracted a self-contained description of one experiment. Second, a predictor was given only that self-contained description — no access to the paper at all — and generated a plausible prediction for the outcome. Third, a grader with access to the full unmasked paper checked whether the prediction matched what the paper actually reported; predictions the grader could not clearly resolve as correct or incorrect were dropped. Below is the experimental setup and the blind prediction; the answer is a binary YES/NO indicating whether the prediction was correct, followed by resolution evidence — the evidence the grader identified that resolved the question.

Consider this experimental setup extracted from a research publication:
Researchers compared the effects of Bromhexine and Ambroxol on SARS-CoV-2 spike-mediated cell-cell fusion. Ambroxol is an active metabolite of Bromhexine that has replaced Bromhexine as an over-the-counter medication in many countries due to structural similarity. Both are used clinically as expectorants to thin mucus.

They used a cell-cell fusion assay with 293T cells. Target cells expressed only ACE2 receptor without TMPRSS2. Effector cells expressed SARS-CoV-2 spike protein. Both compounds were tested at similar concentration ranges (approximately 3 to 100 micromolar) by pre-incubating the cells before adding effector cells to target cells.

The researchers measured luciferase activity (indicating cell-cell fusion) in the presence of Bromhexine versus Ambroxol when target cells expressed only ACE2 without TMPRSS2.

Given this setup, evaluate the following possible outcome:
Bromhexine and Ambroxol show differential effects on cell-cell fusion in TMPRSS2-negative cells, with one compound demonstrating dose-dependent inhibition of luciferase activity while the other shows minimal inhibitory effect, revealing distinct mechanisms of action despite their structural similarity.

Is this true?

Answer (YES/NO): NO